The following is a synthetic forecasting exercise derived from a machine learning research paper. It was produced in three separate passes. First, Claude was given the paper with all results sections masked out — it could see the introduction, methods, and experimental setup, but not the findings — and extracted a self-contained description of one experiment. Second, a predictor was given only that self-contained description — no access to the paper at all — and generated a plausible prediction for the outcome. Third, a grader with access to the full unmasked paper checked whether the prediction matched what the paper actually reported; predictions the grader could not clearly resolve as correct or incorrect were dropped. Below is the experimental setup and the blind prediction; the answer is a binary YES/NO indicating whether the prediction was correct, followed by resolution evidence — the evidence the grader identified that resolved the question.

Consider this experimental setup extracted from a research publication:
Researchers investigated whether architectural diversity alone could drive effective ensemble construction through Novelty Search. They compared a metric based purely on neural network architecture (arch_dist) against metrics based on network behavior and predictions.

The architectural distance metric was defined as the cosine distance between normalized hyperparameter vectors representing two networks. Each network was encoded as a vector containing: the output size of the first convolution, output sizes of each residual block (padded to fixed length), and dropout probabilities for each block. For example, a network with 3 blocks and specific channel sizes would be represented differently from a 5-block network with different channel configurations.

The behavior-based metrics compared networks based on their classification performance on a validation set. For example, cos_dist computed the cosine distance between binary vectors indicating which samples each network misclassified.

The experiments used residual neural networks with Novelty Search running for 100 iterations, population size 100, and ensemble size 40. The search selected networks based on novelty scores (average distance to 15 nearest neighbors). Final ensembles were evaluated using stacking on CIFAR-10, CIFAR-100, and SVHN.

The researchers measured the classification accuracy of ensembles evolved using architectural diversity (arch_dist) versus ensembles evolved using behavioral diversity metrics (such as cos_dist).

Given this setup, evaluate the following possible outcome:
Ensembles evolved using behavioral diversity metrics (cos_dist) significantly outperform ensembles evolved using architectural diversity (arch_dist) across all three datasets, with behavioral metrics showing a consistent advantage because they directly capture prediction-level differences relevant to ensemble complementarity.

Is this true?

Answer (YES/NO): YES